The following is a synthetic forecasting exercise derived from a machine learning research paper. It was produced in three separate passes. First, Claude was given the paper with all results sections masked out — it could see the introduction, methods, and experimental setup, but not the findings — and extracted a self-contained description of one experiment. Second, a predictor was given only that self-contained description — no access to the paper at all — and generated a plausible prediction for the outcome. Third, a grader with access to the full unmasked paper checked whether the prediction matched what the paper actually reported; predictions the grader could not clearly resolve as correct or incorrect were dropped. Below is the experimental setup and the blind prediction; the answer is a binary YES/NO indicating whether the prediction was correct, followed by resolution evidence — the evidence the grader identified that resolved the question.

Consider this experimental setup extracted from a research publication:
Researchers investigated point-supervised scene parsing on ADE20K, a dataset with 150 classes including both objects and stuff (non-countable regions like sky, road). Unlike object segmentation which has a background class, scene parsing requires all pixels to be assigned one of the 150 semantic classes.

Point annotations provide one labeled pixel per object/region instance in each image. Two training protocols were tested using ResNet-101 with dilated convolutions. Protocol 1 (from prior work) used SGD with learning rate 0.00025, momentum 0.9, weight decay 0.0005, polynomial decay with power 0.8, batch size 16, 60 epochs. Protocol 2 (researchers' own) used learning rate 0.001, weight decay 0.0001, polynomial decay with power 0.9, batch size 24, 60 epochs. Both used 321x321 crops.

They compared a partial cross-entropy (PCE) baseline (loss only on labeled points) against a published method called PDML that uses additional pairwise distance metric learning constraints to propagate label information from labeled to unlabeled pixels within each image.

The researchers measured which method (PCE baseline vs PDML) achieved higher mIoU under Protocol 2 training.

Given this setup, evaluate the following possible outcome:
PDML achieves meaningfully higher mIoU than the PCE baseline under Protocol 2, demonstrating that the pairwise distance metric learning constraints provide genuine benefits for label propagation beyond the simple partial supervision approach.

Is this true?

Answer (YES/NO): NO